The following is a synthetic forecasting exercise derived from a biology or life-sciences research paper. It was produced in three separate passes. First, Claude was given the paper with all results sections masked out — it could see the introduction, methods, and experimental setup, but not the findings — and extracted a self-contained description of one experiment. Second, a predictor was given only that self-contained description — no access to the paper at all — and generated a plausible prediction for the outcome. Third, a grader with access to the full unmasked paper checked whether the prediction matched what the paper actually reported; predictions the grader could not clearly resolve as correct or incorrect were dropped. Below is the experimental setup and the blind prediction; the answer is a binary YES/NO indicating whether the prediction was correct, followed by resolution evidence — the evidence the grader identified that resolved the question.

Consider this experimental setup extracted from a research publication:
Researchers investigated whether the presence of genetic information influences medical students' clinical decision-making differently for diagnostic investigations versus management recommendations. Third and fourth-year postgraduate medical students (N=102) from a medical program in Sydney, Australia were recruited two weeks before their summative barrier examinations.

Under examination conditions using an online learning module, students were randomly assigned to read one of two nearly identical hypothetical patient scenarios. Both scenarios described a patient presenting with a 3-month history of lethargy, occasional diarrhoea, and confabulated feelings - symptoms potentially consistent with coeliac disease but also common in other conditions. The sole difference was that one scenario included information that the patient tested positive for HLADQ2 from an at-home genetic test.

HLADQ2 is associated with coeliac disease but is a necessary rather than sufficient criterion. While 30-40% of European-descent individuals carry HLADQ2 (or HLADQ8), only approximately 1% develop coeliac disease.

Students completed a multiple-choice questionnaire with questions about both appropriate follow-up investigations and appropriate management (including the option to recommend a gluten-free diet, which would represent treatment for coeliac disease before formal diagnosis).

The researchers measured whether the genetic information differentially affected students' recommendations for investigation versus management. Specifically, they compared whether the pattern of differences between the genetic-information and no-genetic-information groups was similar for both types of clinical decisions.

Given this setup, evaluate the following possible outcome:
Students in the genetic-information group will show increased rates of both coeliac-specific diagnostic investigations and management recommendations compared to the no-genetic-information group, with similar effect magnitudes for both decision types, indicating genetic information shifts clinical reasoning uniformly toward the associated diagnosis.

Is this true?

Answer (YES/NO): NO